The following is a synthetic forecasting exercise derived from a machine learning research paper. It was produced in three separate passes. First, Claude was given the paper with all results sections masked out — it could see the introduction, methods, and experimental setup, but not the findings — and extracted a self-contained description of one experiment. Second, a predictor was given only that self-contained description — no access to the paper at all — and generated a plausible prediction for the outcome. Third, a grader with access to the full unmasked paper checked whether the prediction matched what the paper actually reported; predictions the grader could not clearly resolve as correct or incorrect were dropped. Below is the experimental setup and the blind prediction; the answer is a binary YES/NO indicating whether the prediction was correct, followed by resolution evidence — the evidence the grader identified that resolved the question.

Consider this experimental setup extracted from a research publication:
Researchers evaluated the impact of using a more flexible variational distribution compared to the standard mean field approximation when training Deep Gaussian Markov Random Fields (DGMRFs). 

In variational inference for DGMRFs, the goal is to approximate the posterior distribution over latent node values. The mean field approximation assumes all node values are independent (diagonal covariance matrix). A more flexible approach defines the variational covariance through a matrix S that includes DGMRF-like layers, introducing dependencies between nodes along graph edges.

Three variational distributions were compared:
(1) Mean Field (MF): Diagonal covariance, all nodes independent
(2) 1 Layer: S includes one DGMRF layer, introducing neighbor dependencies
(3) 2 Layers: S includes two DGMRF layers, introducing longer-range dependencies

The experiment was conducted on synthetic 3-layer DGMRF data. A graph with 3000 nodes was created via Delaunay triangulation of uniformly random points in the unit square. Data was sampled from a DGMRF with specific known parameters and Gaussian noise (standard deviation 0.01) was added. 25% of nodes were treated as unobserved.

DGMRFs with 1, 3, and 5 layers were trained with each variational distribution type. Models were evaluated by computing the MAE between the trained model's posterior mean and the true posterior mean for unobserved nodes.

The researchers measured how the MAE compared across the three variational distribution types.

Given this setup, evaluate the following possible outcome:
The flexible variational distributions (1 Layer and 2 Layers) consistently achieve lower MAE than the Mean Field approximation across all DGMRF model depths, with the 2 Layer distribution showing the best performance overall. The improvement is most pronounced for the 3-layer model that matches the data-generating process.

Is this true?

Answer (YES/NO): NO